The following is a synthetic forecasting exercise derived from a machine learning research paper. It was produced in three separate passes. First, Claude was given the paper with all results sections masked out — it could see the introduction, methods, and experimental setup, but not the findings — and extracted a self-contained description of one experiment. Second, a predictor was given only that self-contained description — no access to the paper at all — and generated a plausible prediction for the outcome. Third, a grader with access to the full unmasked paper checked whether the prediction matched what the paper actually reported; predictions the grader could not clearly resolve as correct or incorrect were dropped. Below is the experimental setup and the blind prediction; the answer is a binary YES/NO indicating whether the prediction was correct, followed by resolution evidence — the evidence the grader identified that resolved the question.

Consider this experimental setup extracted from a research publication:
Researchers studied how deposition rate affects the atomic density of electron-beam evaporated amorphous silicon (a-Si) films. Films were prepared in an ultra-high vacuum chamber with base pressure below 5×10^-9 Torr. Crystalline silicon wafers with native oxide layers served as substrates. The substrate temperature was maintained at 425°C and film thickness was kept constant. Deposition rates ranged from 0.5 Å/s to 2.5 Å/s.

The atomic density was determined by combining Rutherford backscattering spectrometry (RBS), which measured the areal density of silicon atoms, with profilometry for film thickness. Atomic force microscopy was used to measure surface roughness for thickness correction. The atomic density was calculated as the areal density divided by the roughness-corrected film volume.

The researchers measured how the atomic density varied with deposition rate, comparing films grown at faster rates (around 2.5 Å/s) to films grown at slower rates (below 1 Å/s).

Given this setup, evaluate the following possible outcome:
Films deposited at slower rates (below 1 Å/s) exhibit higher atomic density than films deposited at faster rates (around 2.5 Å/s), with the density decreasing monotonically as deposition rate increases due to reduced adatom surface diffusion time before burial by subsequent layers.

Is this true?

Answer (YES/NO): YES